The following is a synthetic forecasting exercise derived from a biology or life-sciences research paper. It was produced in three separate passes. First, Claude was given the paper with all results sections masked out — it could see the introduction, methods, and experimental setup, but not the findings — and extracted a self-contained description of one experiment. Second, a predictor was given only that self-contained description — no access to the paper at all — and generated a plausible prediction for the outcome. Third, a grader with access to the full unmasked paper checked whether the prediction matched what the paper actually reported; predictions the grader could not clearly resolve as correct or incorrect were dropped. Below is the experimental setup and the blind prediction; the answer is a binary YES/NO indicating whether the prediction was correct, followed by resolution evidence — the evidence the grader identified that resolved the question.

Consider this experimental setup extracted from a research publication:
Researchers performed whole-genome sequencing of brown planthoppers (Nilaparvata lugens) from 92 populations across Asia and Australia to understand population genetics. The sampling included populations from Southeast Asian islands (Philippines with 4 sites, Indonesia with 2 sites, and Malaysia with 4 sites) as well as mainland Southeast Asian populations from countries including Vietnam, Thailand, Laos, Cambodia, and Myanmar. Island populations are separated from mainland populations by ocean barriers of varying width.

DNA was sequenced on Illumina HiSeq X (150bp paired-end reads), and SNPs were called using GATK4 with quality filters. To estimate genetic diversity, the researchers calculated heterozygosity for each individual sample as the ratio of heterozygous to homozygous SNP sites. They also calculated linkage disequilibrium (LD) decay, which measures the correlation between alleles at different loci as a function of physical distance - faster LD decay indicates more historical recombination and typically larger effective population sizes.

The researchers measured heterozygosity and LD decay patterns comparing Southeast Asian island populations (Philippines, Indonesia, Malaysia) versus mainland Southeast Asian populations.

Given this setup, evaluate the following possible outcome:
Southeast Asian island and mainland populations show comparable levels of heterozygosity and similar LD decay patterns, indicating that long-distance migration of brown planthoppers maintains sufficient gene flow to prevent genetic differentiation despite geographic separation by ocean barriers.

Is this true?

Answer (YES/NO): YES